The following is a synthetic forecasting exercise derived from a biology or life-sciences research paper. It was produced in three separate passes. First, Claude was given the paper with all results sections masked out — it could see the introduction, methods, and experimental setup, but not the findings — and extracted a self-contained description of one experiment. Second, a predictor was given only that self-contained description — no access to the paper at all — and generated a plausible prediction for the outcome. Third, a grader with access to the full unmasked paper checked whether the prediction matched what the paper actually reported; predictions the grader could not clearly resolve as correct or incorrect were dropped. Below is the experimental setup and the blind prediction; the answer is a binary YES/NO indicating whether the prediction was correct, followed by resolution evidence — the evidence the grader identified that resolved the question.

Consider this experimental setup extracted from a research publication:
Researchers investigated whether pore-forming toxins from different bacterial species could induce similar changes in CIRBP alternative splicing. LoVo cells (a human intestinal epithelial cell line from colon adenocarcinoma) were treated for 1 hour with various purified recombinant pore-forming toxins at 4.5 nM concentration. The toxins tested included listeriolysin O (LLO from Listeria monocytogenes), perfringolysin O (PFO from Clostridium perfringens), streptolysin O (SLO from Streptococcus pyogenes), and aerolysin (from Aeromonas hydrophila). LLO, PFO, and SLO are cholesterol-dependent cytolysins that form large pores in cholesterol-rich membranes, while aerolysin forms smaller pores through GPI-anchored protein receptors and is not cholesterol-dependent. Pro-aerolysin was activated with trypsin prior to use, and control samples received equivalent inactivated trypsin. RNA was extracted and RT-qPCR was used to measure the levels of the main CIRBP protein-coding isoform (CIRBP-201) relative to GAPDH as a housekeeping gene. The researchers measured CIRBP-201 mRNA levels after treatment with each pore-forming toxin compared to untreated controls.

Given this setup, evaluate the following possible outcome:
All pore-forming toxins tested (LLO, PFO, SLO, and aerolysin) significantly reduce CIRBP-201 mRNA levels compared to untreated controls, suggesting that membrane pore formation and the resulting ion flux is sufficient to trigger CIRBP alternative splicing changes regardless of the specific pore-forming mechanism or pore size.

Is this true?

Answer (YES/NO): YES